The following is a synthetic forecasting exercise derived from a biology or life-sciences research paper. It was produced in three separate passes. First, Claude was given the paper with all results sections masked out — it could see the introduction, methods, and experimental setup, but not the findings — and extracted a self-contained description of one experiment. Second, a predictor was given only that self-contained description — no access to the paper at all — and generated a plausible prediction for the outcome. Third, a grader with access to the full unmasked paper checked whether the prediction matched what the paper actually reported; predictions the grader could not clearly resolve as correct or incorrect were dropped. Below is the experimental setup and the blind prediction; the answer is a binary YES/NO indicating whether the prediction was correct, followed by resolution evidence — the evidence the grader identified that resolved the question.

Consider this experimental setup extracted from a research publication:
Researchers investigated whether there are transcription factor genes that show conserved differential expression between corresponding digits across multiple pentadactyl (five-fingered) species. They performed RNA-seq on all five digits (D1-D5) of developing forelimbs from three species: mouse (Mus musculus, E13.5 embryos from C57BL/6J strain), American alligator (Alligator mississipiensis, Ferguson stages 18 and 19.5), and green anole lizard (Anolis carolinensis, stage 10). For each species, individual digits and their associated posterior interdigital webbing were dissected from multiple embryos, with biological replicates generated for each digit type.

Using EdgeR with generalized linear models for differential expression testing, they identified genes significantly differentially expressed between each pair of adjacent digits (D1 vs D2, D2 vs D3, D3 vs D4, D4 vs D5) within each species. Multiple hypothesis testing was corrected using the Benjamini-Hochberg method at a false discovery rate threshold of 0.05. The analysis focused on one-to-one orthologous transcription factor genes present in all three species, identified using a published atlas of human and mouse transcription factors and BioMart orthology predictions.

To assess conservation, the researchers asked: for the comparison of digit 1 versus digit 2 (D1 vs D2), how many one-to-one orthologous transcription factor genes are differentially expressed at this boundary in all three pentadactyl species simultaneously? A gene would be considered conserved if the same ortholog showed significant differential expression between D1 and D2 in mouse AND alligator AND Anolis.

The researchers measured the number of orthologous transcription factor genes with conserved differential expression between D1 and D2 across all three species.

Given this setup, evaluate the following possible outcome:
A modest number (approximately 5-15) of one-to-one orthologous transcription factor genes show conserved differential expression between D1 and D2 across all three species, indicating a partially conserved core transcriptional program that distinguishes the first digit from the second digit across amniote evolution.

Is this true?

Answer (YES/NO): NO